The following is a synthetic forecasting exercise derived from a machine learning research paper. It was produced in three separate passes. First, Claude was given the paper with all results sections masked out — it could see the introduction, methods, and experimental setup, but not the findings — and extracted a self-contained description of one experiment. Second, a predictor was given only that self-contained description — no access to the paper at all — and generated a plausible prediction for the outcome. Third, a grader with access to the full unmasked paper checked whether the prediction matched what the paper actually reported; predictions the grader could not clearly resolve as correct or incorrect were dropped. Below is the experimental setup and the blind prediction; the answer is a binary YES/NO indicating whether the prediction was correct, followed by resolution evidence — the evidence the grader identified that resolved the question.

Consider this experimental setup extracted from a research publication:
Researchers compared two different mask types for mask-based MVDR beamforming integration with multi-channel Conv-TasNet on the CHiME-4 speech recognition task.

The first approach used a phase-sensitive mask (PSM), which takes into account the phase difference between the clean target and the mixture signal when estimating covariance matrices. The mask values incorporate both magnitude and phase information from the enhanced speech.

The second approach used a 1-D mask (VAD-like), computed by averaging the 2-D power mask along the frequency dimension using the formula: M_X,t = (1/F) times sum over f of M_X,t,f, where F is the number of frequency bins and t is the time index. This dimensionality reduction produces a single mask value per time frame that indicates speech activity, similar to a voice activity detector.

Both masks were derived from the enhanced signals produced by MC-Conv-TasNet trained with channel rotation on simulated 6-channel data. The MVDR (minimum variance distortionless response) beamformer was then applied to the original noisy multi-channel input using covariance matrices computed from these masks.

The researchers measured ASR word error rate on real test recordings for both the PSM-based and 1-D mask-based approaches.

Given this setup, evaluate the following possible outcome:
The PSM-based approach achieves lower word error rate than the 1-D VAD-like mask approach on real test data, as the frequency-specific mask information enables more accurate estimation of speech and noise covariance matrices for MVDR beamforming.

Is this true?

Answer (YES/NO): NO